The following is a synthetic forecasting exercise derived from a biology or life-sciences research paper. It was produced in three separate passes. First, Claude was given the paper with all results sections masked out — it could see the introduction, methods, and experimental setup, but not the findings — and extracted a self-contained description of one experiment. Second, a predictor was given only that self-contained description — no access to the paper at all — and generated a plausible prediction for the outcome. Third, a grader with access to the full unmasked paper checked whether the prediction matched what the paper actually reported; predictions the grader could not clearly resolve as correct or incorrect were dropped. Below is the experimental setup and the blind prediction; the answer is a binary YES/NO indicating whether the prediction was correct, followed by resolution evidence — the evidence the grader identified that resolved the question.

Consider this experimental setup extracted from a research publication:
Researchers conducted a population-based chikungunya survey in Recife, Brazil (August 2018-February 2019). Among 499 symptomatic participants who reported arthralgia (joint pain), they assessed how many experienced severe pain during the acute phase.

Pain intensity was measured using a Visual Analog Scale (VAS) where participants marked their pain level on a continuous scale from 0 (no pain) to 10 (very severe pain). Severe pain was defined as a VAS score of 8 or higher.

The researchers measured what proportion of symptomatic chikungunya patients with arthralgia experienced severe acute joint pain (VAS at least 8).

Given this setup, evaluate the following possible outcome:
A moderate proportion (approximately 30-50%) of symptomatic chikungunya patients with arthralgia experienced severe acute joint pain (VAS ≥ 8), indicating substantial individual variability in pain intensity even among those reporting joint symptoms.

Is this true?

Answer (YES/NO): NO